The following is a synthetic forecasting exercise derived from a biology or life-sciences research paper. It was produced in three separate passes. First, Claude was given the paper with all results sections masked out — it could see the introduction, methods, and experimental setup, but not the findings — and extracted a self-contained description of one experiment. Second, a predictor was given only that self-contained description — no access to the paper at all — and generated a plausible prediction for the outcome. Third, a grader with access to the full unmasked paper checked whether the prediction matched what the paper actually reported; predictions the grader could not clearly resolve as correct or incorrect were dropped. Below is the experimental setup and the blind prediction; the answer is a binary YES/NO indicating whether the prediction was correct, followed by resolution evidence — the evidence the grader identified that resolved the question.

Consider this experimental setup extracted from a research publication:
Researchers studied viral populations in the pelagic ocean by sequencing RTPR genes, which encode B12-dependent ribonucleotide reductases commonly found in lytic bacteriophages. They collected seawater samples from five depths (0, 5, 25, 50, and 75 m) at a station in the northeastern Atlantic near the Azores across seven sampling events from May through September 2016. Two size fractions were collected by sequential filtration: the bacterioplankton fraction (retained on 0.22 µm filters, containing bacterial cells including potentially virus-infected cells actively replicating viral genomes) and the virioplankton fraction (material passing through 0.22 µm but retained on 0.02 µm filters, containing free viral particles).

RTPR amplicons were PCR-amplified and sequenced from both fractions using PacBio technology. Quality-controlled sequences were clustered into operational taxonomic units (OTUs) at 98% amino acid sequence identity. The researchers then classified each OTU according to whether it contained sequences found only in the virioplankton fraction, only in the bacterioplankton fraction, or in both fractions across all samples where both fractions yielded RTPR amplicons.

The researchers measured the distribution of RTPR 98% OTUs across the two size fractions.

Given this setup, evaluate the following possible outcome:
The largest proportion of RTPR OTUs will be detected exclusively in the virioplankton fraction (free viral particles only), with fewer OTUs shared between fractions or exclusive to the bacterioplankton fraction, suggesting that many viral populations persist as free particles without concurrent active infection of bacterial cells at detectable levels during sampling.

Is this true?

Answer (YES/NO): NO